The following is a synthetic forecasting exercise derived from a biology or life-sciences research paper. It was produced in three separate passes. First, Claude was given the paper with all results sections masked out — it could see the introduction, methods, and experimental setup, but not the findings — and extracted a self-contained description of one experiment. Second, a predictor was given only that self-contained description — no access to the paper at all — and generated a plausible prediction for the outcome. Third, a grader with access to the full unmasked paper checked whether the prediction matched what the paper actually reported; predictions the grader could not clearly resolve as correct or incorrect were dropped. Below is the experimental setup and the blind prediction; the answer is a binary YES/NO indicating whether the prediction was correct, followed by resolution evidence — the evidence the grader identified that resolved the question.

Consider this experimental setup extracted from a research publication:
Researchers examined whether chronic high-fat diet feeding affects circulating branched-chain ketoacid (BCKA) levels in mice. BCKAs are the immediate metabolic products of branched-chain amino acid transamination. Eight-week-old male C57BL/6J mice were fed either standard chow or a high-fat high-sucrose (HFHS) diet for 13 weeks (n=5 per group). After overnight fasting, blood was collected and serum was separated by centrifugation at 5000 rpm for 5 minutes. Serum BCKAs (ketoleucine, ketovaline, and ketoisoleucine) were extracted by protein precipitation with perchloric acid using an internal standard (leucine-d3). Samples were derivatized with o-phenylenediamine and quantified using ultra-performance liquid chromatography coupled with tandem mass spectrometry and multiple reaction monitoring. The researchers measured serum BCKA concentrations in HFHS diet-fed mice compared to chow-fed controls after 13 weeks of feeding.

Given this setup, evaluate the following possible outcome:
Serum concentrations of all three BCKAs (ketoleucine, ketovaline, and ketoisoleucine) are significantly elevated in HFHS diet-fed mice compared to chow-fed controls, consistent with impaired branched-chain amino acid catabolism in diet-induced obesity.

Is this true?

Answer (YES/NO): NO